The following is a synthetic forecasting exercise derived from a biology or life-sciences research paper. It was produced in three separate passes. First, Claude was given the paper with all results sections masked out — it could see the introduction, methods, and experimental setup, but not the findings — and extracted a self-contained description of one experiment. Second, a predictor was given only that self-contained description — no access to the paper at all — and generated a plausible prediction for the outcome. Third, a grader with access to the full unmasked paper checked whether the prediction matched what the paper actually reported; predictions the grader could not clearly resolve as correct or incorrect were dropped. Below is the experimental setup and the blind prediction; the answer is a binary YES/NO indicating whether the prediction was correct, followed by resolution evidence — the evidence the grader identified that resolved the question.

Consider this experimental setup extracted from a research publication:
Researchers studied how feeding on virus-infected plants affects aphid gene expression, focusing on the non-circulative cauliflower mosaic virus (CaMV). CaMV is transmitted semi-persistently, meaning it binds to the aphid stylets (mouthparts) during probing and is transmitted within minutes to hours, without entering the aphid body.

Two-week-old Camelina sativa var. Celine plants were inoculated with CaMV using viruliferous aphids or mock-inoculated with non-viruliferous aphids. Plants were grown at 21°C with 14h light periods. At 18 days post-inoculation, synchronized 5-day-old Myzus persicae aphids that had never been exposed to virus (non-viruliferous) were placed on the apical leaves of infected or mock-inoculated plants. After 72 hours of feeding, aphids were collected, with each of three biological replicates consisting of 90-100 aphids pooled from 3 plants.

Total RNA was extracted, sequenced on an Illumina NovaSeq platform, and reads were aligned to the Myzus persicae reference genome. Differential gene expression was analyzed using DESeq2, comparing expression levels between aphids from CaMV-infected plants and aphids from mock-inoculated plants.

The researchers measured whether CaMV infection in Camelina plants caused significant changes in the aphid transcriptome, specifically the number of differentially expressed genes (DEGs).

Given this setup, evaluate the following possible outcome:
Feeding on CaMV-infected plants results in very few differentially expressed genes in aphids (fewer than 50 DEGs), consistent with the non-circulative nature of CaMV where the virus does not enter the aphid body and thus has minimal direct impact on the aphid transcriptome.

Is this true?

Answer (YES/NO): NO